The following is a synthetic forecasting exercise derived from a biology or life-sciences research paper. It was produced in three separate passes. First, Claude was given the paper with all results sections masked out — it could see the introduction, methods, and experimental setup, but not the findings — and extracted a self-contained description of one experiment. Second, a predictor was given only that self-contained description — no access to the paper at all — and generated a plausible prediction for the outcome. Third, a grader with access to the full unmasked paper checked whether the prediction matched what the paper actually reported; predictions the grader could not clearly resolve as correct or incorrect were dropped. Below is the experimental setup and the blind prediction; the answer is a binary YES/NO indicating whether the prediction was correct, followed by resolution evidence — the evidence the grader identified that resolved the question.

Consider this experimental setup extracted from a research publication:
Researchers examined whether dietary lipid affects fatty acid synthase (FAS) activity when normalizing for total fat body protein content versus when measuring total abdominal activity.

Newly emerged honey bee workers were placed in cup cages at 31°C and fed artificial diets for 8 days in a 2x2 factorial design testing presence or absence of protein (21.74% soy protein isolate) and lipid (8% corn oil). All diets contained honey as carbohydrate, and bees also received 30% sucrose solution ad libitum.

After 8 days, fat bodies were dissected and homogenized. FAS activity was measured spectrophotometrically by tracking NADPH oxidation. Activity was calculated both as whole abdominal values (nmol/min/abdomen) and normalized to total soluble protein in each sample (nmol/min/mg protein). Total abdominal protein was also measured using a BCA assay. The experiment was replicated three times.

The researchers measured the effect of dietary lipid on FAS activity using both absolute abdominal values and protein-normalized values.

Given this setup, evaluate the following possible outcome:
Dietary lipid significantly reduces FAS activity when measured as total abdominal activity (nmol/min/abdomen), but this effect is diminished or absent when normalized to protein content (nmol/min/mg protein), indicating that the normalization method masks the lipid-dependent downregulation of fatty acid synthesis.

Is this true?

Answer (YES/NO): NO